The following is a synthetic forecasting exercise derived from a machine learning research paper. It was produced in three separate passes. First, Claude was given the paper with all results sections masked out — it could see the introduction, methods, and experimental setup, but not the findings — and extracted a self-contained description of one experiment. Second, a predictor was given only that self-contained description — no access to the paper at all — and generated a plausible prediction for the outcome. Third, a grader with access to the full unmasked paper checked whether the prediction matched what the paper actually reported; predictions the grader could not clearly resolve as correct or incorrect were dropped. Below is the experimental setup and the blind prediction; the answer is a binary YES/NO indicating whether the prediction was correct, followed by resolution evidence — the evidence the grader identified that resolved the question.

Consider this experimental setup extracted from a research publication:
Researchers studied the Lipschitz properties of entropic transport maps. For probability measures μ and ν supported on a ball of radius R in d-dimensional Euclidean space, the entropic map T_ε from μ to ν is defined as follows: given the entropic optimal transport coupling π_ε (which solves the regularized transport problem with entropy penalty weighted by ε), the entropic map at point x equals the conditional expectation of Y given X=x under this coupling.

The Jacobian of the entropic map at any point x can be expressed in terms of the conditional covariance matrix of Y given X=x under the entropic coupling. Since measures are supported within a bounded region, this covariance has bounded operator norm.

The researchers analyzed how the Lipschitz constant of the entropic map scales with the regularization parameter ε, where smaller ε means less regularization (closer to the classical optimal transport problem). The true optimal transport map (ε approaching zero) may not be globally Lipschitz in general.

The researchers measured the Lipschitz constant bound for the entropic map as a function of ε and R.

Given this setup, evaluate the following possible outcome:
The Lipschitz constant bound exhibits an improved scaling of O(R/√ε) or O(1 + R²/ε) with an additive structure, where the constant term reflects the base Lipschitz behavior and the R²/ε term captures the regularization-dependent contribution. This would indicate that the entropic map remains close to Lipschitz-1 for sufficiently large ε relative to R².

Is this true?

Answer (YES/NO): NO